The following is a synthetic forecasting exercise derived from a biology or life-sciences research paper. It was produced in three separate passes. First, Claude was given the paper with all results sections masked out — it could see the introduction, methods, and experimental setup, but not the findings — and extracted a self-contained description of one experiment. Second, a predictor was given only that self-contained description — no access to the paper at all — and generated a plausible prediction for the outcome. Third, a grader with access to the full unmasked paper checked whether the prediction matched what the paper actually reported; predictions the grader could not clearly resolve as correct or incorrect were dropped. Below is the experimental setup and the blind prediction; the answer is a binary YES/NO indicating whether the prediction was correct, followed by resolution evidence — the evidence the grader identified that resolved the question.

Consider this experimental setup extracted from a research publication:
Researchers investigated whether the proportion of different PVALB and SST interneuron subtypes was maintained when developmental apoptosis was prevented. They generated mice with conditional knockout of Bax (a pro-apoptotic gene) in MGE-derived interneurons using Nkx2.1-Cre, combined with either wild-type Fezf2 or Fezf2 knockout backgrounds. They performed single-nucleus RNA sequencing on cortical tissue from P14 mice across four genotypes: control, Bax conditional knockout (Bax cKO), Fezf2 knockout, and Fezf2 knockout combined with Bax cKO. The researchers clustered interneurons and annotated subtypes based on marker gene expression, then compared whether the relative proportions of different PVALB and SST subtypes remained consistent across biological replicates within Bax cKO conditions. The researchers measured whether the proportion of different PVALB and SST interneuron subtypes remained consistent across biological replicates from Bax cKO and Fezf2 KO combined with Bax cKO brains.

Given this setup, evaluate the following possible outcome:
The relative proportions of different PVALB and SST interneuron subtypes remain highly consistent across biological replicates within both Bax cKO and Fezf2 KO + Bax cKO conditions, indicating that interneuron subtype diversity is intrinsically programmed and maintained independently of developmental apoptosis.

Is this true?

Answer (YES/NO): YES